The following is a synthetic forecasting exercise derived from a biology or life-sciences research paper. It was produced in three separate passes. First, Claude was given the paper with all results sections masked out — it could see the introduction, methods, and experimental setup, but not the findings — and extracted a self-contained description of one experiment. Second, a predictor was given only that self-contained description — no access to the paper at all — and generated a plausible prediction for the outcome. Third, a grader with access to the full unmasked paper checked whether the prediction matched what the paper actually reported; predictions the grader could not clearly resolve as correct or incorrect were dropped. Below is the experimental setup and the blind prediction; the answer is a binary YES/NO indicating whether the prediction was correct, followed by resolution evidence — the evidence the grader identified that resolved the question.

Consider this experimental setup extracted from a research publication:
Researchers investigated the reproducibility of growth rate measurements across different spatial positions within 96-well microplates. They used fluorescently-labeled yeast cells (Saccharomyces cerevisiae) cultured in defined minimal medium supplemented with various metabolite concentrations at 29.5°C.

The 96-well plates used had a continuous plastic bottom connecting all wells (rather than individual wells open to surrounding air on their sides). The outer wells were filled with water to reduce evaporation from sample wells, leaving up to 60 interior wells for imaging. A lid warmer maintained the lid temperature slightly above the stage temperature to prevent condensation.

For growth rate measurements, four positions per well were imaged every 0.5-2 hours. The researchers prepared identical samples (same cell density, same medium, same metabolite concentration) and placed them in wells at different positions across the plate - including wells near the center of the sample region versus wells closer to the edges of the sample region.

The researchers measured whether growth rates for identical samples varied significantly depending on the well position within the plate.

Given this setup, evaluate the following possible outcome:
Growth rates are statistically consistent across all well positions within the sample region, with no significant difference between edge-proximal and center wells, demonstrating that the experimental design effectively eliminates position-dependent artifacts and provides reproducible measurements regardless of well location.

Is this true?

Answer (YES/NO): YES